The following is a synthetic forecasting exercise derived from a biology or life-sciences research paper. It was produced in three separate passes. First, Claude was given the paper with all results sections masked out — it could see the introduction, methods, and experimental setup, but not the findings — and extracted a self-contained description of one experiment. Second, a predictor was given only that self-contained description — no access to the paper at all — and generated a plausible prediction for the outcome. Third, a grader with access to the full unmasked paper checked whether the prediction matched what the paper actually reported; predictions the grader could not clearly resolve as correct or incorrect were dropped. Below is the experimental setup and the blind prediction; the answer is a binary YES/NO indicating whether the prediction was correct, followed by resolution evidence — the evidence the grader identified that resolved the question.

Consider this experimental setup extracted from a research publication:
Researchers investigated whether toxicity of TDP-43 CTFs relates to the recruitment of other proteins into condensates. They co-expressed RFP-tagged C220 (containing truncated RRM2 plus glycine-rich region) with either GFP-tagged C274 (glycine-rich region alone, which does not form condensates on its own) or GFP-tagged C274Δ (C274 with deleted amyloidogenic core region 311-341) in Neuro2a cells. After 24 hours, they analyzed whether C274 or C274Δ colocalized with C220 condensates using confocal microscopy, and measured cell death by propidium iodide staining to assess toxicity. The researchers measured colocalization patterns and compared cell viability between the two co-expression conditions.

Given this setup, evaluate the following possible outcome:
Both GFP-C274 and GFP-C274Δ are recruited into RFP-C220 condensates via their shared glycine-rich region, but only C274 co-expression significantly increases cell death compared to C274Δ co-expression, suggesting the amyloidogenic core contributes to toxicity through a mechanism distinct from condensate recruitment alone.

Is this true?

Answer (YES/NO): NO